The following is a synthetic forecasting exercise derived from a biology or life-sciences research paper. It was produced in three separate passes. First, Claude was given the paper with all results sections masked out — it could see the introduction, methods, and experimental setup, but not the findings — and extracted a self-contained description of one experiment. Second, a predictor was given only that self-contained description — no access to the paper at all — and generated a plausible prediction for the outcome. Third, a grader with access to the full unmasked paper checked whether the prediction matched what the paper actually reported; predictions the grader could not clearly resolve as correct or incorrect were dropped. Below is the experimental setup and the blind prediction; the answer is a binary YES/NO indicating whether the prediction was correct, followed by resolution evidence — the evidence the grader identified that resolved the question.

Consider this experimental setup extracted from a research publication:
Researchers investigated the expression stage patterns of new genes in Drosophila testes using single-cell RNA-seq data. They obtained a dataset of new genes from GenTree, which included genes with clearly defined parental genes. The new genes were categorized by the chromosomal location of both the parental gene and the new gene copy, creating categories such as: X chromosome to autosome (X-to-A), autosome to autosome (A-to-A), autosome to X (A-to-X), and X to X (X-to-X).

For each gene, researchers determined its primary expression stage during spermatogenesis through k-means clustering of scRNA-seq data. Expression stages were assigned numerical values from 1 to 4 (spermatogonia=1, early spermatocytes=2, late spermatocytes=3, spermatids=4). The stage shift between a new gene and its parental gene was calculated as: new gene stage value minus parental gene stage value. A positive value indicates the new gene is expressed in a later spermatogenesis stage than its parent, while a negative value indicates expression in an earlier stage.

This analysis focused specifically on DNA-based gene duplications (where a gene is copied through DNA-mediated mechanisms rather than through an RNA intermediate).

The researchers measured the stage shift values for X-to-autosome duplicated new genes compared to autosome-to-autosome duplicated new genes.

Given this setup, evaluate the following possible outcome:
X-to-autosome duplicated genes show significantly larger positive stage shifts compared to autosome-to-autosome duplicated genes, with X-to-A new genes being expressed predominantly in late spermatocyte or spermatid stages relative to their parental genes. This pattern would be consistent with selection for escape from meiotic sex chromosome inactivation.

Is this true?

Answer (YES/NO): YES